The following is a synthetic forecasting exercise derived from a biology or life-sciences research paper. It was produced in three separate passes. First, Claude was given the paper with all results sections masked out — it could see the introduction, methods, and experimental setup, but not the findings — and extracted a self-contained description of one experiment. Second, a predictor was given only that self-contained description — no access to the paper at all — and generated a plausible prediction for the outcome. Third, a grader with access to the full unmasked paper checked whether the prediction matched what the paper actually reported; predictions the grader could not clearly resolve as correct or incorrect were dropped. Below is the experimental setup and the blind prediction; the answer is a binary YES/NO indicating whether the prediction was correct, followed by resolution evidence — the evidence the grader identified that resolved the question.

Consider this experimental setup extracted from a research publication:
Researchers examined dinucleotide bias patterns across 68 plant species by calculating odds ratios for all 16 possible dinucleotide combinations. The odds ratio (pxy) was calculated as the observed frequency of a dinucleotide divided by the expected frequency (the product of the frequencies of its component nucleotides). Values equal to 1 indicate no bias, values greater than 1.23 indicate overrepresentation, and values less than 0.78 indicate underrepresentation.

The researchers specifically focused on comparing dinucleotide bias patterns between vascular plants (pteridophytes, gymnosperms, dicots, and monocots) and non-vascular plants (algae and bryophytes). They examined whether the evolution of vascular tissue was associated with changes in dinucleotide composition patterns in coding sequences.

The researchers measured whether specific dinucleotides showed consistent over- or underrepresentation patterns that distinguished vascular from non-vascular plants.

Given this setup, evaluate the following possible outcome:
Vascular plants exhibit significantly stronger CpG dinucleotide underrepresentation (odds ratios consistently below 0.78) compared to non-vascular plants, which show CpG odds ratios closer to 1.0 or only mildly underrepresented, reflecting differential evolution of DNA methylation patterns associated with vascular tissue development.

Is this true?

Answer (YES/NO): NO